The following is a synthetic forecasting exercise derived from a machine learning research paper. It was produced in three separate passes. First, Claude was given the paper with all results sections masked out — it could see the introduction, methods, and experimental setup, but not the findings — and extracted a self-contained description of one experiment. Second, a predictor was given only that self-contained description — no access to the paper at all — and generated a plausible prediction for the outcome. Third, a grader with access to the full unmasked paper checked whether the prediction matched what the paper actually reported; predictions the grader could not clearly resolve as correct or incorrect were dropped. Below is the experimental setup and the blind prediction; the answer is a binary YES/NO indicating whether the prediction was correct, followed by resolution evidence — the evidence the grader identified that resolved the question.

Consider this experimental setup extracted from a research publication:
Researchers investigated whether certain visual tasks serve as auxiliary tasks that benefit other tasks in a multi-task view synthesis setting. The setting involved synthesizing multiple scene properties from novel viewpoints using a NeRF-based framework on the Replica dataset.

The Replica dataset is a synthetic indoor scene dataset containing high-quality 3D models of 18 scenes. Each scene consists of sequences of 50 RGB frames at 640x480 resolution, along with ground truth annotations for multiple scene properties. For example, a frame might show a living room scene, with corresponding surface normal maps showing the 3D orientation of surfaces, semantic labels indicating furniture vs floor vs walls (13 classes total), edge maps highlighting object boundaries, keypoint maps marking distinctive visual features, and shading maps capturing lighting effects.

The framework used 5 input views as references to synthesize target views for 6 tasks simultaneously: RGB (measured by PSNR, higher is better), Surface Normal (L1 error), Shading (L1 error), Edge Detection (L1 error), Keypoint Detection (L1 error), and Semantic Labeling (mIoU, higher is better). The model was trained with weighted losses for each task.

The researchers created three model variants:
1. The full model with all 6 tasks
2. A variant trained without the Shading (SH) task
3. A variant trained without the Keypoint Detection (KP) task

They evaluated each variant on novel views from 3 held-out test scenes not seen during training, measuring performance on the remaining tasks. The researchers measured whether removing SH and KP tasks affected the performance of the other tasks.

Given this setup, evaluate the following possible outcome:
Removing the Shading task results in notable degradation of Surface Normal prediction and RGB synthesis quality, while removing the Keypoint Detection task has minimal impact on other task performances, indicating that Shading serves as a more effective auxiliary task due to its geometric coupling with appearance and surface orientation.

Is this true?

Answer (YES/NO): NO